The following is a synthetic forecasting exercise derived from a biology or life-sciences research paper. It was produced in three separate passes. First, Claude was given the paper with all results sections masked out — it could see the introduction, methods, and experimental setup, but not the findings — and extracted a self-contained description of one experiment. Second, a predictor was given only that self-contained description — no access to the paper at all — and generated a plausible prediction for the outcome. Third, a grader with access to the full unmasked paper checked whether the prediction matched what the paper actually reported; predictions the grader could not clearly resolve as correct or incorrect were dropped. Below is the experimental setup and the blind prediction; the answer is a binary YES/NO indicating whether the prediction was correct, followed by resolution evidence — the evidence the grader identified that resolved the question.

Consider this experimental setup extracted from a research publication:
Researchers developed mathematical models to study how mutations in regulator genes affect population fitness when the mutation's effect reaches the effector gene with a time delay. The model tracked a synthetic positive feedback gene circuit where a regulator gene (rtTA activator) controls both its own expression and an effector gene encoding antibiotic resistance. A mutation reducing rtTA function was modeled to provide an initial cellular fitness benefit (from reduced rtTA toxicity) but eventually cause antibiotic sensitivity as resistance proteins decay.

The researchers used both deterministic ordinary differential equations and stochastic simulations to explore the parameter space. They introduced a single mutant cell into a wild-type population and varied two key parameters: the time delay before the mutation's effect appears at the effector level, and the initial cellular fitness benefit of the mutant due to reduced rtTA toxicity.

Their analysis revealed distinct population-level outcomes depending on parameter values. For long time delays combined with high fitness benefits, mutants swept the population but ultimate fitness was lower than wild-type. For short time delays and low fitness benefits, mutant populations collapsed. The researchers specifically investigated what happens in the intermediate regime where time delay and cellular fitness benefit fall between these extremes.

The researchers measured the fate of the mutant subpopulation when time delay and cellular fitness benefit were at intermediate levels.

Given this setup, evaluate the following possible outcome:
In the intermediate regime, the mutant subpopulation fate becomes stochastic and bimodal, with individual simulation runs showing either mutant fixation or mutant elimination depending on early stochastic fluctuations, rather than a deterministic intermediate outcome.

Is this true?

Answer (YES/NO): YES